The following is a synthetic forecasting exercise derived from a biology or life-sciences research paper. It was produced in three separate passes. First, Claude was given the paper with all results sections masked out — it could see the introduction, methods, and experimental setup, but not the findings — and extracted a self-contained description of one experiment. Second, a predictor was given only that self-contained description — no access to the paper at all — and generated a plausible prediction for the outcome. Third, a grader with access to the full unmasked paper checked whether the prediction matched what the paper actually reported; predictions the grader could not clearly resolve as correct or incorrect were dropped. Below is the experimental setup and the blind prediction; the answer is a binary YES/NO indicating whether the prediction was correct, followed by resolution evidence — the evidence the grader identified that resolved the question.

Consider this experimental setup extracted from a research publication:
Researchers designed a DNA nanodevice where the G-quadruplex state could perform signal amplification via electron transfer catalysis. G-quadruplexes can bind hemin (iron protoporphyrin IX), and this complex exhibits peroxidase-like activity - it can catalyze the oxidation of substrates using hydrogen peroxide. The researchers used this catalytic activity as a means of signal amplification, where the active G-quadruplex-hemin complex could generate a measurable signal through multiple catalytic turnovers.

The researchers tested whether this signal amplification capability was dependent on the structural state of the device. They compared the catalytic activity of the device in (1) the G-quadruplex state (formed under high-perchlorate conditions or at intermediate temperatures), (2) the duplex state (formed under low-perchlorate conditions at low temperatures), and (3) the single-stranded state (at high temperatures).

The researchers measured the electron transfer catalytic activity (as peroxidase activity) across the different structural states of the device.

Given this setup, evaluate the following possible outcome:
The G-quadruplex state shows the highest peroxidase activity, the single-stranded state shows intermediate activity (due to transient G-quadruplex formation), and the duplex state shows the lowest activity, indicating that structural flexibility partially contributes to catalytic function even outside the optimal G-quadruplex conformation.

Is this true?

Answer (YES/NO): NO